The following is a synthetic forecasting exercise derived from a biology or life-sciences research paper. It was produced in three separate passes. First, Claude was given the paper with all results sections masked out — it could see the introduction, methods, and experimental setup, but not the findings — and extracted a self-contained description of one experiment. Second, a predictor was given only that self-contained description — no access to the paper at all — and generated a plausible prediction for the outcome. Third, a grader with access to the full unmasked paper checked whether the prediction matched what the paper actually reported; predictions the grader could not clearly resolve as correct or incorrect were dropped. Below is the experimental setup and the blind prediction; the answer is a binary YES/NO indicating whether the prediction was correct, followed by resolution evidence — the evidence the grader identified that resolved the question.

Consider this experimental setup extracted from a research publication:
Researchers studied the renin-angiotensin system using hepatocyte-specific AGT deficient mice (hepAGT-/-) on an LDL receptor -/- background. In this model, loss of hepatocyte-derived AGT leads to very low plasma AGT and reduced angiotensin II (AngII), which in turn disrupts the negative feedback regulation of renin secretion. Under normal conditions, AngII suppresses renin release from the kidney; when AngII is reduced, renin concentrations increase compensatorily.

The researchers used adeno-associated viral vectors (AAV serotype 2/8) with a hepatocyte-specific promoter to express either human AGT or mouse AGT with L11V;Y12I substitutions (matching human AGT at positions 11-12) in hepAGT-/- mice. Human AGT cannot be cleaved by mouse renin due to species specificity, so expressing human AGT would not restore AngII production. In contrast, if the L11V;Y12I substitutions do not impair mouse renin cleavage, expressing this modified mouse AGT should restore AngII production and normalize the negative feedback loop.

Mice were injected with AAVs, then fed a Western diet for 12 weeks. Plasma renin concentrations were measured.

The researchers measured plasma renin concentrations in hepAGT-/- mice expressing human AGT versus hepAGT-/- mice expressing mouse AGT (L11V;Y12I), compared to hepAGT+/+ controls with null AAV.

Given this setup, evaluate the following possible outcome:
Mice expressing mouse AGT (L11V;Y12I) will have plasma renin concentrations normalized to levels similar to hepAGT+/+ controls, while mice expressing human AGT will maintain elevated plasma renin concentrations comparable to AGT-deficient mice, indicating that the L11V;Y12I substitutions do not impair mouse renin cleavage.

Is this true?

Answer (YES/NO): YES